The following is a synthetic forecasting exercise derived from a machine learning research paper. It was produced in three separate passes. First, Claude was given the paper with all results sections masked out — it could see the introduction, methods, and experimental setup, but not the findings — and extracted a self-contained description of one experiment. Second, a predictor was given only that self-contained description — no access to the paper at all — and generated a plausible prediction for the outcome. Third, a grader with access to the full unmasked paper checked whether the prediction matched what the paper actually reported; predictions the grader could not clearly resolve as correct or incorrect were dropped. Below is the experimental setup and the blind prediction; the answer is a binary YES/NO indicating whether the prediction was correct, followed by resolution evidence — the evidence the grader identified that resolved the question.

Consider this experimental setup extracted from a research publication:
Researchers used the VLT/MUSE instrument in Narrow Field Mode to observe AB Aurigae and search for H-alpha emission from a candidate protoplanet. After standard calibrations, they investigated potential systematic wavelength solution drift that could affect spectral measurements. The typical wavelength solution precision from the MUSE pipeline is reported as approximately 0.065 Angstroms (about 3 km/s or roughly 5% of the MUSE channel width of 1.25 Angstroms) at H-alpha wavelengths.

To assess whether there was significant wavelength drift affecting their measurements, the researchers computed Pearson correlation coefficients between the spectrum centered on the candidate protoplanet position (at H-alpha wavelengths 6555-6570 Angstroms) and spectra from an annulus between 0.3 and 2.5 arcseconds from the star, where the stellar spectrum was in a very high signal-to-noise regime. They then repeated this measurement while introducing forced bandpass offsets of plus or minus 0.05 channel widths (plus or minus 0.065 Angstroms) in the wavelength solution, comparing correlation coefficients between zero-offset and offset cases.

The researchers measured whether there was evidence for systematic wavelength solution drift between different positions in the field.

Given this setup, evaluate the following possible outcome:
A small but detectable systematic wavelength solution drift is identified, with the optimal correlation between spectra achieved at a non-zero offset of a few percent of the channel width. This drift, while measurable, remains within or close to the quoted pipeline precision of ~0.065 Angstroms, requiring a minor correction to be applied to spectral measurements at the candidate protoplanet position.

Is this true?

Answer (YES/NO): NO